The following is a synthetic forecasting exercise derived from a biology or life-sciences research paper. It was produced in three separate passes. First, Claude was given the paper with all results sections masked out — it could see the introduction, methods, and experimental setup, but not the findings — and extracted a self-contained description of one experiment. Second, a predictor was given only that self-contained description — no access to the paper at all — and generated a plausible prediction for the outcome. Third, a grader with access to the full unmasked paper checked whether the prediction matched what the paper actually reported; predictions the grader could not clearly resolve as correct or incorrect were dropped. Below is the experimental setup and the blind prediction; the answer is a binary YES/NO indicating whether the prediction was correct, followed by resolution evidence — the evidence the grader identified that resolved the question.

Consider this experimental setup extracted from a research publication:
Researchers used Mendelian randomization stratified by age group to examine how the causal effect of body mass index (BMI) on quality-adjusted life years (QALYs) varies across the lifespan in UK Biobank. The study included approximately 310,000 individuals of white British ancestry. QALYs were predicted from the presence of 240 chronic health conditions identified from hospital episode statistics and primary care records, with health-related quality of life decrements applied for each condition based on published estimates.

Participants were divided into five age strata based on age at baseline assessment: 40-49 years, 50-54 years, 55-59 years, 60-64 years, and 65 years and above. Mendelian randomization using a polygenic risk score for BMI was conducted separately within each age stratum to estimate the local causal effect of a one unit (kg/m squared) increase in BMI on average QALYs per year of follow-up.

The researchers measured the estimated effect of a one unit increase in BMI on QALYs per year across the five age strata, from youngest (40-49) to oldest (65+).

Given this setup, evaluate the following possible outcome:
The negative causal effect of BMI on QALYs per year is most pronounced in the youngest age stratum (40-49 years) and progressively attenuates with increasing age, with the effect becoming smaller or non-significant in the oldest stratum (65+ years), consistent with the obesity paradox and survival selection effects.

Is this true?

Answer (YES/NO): NO